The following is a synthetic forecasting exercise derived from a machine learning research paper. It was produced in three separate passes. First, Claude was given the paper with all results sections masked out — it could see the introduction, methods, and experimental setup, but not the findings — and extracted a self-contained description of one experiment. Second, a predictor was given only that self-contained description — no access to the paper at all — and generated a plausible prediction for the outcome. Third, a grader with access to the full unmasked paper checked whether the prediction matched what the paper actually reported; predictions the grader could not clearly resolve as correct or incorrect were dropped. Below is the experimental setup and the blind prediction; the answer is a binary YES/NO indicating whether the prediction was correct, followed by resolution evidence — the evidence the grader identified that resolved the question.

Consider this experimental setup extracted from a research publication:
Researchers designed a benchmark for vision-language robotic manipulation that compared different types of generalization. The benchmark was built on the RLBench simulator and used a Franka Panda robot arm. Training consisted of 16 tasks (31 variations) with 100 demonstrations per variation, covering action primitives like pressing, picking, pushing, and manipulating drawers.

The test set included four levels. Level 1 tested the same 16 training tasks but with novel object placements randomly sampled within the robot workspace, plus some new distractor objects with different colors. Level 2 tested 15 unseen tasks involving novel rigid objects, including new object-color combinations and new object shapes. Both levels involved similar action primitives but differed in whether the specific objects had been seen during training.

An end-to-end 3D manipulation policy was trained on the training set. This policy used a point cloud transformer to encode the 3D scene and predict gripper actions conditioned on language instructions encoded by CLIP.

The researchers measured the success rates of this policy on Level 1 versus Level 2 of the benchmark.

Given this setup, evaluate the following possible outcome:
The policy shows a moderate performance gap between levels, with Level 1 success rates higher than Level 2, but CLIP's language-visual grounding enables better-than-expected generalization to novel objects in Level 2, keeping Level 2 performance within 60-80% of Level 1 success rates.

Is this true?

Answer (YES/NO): NO